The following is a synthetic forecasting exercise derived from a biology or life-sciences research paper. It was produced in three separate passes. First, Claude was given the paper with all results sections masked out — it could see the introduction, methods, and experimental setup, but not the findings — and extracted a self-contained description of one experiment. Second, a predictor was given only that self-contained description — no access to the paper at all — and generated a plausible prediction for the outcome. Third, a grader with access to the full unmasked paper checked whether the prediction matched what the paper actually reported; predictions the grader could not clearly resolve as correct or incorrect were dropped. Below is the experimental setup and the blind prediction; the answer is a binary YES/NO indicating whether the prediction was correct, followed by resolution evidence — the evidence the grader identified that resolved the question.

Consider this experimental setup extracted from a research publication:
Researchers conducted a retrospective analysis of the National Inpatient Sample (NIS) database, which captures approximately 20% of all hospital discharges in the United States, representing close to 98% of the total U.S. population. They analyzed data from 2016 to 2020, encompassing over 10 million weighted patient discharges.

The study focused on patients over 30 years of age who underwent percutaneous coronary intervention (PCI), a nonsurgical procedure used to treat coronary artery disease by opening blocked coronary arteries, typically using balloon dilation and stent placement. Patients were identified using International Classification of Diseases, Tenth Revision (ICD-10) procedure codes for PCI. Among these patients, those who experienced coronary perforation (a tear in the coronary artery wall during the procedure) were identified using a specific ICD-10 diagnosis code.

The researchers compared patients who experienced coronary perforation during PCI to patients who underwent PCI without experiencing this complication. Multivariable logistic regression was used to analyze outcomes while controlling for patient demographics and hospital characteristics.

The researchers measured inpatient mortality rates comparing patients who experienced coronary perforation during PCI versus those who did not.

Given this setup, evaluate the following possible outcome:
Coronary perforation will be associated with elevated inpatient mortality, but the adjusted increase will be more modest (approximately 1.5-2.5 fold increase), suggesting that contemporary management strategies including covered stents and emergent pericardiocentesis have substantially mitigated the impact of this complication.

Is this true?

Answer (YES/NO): NO